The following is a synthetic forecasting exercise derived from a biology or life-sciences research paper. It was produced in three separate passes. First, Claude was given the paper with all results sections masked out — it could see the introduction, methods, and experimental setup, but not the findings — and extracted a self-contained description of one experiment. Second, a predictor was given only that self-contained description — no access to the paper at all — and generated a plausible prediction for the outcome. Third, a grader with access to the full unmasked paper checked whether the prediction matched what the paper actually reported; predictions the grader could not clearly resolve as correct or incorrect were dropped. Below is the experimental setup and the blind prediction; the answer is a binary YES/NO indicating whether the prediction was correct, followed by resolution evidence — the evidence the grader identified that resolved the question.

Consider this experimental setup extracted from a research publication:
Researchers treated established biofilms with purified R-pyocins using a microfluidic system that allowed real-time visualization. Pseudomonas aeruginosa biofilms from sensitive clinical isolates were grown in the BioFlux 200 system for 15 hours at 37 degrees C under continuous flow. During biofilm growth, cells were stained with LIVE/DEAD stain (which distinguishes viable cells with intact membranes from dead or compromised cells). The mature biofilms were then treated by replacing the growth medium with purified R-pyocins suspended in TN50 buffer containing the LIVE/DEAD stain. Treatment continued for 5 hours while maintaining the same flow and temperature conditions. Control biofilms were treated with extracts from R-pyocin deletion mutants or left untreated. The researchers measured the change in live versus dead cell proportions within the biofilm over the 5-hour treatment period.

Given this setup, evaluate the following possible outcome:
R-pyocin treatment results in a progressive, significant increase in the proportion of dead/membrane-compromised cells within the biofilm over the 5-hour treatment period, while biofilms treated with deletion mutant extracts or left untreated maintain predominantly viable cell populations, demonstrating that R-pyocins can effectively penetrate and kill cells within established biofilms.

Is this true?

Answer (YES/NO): YES